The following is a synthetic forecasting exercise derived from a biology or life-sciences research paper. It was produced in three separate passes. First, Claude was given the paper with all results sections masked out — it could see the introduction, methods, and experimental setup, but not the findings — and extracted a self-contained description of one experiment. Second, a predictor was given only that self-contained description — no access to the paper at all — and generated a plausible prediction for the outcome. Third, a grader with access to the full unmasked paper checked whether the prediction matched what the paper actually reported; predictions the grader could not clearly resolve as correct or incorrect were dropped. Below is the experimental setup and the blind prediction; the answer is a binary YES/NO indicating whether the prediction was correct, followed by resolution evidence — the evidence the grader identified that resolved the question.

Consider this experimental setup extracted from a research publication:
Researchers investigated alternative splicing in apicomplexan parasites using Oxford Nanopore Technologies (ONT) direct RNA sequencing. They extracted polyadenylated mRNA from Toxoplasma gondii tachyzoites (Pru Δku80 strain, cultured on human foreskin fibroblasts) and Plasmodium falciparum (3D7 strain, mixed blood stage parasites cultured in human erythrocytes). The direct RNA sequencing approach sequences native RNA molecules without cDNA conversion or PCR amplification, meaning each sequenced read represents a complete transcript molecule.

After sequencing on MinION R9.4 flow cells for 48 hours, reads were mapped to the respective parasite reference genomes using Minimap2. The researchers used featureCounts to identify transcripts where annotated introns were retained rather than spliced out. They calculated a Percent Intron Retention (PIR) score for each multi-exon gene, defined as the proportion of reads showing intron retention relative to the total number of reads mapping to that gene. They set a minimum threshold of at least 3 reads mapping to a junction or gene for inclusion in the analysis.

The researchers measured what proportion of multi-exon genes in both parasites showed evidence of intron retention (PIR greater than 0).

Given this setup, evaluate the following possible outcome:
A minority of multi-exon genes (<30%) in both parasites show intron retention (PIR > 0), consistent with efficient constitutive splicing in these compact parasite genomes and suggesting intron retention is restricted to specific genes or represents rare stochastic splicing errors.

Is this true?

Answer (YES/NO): NO